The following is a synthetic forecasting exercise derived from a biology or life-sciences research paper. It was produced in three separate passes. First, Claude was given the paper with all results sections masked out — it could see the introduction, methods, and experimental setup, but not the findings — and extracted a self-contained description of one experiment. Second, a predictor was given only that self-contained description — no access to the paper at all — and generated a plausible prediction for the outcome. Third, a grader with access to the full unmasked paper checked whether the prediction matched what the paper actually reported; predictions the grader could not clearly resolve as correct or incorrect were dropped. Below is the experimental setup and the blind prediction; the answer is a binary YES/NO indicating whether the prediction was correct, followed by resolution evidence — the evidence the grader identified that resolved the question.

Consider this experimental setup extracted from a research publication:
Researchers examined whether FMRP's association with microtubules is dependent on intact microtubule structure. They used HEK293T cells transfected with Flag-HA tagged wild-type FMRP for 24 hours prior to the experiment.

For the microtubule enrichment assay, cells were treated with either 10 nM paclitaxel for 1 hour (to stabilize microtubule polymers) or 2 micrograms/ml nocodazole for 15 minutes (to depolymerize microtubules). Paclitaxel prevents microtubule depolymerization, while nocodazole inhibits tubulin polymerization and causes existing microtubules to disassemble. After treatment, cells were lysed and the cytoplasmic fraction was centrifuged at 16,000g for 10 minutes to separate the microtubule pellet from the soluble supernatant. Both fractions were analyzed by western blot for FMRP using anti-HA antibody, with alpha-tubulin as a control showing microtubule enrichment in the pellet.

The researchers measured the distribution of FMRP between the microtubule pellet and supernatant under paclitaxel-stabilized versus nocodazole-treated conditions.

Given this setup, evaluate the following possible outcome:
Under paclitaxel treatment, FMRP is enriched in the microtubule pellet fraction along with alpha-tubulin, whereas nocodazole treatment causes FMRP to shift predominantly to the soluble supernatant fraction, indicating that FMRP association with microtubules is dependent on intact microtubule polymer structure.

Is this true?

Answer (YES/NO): YES